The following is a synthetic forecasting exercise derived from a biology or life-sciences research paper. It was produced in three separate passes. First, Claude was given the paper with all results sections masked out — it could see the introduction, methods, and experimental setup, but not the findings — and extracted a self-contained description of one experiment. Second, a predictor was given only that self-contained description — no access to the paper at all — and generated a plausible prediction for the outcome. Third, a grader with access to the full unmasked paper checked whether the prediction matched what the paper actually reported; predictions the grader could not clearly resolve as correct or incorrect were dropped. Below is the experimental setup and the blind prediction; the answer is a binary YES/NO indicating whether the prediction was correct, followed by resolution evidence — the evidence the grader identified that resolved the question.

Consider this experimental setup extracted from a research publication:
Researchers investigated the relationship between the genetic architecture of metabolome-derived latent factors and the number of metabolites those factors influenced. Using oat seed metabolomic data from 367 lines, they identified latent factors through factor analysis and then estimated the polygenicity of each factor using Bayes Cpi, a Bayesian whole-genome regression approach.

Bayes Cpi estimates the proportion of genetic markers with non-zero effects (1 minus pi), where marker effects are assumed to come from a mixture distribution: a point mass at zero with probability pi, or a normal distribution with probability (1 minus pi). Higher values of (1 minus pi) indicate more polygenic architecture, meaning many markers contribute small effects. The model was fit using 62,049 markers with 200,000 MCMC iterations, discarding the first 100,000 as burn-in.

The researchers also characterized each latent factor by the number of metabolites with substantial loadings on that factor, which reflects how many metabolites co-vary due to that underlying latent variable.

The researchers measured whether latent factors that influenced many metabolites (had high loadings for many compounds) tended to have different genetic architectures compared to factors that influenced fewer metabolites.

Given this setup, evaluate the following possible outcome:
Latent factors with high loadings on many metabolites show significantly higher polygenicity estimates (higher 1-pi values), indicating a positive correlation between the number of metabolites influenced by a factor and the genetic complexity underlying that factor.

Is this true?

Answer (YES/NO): YES